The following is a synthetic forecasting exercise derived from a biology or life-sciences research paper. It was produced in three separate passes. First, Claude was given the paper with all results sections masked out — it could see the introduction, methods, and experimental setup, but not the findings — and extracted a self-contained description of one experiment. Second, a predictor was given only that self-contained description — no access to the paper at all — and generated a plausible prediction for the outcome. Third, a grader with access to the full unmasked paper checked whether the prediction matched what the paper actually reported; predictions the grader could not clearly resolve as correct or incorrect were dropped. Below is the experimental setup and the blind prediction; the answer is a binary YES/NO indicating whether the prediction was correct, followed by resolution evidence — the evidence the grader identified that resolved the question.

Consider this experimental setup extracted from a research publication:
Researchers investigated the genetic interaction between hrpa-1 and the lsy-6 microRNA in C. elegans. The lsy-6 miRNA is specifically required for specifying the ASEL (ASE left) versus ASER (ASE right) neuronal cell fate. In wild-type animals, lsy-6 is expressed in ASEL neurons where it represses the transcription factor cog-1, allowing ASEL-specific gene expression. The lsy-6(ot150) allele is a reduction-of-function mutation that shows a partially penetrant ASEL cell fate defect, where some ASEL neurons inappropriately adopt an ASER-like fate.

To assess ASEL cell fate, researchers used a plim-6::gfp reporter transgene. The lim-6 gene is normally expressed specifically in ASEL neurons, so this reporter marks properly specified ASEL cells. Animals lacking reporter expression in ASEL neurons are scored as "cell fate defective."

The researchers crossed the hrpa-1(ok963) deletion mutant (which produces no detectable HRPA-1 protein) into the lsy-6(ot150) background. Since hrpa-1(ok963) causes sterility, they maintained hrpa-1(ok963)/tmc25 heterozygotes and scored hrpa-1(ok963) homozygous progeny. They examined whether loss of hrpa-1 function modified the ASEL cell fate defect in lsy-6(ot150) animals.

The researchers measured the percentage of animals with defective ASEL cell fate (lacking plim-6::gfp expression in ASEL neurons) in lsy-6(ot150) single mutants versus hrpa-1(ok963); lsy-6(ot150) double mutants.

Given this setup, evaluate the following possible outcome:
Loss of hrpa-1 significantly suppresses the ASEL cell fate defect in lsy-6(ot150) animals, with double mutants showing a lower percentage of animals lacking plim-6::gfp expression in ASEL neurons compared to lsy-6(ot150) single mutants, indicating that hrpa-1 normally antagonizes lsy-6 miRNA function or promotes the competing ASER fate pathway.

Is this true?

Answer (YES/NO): NO